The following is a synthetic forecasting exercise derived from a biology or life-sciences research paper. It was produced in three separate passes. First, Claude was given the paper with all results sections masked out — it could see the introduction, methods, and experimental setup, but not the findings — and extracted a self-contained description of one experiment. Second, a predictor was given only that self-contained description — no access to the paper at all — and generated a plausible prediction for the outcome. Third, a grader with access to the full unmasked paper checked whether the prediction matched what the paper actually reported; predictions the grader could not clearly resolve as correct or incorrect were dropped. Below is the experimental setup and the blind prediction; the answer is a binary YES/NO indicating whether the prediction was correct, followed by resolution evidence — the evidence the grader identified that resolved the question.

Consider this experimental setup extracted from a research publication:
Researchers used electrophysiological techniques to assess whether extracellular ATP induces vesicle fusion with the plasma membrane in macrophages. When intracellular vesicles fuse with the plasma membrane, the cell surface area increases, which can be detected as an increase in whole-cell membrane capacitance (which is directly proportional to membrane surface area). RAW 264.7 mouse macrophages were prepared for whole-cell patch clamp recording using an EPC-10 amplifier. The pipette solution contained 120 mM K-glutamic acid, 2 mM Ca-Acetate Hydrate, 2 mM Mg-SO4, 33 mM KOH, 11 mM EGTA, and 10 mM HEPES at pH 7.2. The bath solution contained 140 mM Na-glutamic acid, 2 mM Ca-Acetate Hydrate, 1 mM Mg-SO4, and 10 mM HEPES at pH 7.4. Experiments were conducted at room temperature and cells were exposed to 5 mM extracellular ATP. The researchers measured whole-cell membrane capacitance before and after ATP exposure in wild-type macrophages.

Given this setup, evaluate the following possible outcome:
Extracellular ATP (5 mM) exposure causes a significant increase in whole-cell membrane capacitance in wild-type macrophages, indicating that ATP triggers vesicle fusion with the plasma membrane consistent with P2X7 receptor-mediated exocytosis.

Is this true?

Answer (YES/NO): YES